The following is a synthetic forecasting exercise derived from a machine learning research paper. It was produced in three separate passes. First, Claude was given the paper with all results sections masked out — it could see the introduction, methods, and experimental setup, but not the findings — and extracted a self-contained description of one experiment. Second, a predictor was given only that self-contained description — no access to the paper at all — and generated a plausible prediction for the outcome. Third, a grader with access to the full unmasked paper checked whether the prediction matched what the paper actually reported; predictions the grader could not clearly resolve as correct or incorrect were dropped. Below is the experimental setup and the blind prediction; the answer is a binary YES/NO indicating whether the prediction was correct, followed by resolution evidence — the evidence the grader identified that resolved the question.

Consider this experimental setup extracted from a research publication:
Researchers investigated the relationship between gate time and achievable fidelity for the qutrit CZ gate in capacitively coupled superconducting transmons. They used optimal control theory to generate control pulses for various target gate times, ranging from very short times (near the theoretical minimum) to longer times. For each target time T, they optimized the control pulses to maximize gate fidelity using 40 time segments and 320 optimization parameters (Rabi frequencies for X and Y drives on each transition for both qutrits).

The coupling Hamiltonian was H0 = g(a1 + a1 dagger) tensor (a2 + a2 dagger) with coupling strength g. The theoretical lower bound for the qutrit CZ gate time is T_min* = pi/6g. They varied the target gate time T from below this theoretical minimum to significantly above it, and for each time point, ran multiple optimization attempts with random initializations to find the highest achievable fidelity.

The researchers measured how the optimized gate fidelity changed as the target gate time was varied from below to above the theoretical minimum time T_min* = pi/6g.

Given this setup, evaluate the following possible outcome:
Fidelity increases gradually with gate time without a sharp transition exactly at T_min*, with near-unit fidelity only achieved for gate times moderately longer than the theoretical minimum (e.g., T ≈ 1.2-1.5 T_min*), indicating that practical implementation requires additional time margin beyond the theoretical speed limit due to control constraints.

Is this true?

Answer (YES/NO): YES